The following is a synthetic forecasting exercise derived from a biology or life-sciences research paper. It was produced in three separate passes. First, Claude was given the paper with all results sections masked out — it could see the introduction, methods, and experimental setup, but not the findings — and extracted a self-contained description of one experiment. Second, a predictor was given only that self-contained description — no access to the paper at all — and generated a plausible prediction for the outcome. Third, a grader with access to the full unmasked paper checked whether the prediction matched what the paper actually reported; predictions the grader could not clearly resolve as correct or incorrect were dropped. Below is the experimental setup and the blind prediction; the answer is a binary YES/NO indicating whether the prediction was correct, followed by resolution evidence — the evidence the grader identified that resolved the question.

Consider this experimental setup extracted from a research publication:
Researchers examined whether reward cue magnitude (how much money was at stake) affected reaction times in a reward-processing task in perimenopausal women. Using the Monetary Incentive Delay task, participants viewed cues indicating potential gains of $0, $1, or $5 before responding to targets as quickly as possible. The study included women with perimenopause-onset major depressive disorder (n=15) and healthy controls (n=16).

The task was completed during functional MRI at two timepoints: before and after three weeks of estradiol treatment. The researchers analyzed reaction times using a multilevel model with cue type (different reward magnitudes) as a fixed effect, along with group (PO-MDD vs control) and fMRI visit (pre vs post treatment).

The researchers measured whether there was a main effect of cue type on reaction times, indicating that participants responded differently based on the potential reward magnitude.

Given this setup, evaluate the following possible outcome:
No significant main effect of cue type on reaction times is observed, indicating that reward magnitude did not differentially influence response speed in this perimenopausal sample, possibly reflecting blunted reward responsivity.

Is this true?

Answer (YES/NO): YES